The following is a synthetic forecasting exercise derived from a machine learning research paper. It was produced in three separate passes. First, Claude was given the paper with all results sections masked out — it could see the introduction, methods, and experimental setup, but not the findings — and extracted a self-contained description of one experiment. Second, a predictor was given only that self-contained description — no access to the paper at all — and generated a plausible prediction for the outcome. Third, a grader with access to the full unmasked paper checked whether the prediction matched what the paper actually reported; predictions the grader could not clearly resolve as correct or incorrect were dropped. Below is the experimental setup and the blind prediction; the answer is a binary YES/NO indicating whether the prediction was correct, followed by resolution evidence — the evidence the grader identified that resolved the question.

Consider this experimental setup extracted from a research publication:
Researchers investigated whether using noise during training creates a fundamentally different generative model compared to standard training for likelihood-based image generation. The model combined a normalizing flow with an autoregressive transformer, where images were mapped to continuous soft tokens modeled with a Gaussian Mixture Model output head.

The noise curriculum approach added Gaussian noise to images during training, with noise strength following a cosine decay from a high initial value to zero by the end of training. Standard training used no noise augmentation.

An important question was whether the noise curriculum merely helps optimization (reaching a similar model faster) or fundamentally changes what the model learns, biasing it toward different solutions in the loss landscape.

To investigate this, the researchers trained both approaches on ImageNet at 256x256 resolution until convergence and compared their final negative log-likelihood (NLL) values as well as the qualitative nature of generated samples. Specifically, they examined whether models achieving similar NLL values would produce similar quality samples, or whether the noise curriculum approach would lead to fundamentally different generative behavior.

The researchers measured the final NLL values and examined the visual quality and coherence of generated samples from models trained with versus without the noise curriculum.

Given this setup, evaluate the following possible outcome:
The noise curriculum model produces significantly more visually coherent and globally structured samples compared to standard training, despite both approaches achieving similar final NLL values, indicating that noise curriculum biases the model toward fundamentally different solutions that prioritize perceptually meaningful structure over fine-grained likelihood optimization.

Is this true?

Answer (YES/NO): YES